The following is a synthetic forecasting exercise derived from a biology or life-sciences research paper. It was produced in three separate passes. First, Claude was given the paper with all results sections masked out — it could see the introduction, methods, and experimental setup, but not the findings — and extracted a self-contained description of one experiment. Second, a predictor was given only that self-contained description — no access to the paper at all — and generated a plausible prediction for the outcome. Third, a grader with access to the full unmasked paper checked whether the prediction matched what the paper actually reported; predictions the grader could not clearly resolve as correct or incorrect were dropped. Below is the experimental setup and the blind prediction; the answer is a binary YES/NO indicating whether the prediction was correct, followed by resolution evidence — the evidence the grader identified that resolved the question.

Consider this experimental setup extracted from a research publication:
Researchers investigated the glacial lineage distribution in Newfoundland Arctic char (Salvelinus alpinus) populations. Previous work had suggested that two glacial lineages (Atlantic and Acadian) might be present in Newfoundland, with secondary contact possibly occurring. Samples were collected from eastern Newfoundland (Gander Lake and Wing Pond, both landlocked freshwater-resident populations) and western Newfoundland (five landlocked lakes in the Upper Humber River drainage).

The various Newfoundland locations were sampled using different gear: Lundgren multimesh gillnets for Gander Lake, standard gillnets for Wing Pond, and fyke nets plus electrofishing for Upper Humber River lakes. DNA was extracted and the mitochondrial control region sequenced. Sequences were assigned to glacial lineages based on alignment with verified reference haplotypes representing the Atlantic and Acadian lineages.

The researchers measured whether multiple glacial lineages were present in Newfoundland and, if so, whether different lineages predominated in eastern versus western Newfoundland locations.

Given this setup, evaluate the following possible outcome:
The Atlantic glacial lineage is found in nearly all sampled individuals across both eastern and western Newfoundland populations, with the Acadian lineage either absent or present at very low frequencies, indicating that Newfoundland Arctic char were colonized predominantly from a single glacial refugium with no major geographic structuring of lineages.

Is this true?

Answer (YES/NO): NO